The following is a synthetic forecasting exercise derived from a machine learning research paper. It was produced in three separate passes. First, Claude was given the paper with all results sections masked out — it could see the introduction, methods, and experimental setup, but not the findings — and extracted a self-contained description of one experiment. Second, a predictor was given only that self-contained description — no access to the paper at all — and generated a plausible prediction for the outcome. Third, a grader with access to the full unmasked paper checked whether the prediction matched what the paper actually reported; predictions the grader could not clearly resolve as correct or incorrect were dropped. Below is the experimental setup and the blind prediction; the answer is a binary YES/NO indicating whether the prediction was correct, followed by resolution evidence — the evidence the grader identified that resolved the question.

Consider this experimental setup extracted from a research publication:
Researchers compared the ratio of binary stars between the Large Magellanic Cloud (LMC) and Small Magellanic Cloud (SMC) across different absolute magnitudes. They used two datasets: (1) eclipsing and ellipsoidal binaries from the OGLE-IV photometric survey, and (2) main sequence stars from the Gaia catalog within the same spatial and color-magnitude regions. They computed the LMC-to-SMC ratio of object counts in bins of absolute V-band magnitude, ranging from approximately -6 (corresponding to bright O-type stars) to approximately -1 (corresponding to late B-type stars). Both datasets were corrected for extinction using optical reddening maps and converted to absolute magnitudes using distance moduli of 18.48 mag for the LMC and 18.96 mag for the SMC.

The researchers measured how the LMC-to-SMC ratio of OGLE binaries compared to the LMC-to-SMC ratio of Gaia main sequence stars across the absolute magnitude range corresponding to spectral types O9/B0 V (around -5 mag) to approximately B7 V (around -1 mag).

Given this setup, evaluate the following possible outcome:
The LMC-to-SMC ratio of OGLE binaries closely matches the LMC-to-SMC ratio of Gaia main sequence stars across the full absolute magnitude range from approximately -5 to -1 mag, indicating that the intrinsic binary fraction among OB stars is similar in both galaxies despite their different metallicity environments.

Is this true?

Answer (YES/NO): YES